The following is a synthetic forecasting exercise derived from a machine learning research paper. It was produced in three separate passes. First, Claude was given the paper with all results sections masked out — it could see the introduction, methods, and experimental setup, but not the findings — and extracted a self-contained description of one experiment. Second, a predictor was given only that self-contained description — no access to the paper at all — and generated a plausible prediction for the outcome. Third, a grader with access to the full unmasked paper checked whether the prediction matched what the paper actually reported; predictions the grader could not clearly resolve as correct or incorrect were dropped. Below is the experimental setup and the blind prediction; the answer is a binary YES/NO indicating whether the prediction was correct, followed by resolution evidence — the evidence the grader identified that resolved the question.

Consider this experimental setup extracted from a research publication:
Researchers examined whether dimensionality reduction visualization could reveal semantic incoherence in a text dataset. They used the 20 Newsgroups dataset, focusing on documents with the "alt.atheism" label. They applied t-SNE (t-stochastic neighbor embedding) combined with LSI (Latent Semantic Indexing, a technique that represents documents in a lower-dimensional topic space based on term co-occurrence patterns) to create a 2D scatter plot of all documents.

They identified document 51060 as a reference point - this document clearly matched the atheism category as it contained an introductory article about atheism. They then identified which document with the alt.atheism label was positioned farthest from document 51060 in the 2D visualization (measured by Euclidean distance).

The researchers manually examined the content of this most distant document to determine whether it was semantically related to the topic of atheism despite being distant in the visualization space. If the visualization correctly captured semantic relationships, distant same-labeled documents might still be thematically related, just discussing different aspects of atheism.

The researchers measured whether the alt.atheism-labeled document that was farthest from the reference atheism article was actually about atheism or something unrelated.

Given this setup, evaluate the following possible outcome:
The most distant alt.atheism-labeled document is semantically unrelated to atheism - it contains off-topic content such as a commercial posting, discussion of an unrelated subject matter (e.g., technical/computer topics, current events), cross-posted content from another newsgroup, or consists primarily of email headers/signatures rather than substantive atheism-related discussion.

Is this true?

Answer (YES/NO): YES